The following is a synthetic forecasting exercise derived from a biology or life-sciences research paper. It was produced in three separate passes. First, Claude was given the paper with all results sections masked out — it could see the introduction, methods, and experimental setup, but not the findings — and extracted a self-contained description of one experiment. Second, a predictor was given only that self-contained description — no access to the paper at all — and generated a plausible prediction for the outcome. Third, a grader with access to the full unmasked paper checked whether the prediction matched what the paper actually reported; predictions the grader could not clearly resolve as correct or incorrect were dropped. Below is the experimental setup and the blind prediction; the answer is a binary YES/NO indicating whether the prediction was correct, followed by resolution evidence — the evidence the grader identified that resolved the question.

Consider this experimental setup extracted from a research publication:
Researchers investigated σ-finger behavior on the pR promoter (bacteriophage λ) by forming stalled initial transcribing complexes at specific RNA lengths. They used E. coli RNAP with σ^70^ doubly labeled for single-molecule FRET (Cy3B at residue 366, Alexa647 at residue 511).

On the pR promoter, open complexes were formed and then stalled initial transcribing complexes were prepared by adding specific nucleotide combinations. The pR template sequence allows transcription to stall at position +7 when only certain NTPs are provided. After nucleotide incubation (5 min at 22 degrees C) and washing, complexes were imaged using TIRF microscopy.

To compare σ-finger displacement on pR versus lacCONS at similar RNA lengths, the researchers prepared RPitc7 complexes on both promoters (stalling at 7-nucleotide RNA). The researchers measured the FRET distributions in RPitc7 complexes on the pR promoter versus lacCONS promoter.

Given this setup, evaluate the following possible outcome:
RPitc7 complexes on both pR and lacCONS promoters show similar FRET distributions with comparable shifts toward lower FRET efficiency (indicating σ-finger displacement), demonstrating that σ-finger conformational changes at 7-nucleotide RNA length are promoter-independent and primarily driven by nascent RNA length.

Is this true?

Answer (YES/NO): NO